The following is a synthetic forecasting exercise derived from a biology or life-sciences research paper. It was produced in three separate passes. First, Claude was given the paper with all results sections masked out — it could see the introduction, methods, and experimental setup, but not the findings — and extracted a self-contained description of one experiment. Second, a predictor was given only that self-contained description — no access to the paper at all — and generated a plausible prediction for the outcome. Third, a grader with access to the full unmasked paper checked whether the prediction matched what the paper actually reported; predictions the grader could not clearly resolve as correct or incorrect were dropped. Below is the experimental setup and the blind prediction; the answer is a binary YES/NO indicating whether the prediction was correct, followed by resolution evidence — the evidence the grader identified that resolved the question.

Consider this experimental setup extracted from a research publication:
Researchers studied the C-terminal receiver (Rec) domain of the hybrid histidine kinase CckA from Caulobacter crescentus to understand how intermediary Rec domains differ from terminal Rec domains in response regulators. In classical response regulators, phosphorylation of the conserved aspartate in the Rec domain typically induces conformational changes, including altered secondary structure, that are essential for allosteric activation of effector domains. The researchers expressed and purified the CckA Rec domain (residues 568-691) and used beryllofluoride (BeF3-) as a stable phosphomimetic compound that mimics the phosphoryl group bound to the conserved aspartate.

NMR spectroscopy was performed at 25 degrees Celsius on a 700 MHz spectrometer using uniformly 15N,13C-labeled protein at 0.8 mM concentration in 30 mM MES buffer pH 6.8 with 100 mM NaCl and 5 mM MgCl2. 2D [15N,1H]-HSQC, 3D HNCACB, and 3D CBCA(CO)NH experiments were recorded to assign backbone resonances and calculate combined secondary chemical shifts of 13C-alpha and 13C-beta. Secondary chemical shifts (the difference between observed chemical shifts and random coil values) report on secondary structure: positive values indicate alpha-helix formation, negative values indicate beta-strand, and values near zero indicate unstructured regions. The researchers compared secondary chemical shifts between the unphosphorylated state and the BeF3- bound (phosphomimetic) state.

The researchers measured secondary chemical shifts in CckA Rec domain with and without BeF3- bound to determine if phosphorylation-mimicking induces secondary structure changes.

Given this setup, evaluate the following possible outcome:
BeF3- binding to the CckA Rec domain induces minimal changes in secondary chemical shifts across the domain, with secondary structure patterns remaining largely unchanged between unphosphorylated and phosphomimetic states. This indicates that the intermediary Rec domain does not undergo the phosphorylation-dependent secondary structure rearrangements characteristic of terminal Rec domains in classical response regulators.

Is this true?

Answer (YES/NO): YES